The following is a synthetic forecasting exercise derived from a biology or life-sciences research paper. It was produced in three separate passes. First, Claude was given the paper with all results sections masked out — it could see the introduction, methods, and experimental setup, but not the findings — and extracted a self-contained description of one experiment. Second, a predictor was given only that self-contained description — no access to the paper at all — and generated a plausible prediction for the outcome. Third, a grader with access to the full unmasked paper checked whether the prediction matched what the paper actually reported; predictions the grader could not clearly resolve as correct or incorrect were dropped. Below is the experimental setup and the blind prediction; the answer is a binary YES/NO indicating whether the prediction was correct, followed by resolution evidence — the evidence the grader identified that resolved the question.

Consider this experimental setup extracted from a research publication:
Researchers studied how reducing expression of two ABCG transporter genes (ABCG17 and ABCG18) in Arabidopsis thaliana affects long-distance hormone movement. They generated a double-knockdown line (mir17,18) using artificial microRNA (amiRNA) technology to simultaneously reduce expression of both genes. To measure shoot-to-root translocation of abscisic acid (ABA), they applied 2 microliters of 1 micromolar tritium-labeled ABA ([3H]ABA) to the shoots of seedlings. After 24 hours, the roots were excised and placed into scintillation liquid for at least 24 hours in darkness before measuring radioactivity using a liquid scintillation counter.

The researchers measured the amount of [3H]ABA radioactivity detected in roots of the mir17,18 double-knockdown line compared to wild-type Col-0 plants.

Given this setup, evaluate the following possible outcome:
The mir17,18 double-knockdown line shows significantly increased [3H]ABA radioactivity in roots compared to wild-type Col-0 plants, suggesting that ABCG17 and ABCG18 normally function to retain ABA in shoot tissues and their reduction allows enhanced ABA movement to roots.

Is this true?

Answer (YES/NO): YES